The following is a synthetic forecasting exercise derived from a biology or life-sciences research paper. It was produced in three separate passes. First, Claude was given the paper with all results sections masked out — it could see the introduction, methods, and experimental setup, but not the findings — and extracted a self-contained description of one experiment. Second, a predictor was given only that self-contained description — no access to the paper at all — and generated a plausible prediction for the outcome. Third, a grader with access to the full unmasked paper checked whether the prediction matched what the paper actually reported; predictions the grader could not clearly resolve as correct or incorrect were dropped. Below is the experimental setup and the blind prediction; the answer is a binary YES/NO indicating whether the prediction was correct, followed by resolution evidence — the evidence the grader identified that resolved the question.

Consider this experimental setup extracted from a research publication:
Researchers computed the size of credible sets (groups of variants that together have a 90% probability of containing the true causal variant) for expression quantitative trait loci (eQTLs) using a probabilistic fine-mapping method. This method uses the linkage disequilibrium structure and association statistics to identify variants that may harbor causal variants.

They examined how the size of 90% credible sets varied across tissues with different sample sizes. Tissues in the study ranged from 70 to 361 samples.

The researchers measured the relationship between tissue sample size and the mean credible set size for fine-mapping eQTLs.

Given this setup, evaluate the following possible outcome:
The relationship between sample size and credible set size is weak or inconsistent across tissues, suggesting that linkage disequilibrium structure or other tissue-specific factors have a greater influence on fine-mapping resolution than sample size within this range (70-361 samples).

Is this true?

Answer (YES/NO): NO